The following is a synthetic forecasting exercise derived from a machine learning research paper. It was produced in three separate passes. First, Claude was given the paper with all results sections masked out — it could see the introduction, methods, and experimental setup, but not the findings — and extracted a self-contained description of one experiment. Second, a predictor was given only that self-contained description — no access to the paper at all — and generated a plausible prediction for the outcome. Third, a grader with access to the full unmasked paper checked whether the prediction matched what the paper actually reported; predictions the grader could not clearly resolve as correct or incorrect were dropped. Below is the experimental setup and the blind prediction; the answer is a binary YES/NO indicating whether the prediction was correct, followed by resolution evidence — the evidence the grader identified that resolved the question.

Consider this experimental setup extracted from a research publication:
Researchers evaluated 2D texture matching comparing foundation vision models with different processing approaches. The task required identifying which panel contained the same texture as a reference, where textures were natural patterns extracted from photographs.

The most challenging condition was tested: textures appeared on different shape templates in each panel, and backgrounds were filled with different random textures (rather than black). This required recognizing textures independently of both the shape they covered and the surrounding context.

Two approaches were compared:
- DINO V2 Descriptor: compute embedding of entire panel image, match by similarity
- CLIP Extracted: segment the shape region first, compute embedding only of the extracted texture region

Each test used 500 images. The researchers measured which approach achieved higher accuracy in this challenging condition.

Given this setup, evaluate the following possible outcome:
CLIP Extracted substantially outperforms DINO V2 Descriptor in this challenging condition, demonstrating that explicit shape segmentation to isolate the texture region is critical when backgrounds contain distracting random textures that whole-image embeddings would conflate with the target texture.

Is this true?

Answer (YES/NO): YES